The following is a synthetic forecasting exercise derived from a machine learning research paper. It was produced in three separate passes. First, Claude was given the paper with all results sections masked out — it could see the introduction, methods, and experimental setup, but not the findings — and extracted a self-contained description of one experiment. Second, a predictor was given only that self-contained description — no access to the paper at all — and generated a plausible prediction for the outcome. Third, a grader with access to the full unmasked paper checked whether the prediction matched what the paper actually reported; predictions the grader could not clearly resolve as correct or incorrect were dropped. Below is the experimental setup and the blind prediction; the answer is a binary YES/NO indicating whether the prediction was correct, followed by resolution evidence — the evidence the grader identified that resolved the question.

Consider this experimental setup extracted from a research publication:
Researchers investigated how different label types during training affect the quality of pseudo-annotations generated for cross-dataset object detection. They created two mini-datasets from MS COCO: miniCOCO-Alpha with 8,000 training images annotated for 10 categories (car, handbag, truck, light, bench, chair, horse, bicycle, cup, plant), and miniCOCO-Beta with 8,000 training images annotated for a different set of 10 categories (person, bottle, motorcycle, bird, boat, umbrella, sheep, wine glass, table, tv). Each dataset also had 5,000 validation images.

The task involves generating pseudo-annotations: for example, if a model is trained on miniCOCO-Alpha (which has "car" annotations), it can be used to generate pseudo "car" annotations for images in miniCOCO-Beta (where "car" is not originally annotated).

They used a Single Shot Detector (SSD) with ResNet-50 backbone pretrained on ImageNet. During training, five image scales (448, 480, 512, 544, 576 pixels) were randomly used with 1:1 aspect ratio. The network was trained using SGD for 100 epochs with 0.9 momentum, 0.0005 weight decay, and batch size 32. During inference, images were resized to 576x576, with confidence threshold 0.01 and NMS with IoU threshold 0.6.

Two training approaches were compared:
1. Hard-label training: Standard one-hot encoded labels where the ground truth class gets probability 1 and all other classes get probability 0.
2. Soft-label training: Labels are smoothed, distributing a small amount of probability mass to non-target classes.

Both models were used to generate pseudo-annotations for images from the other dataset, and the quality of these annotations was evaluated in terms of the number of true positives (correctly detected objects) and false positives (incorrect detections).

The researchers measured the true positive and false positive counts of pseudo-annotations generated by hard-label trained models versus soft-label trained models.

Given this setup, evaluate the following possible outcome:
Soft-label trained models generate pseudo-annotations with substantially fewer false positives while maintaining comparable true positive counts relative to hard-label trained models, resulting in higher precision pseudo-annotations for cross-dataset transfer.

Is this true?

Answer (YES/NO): NO